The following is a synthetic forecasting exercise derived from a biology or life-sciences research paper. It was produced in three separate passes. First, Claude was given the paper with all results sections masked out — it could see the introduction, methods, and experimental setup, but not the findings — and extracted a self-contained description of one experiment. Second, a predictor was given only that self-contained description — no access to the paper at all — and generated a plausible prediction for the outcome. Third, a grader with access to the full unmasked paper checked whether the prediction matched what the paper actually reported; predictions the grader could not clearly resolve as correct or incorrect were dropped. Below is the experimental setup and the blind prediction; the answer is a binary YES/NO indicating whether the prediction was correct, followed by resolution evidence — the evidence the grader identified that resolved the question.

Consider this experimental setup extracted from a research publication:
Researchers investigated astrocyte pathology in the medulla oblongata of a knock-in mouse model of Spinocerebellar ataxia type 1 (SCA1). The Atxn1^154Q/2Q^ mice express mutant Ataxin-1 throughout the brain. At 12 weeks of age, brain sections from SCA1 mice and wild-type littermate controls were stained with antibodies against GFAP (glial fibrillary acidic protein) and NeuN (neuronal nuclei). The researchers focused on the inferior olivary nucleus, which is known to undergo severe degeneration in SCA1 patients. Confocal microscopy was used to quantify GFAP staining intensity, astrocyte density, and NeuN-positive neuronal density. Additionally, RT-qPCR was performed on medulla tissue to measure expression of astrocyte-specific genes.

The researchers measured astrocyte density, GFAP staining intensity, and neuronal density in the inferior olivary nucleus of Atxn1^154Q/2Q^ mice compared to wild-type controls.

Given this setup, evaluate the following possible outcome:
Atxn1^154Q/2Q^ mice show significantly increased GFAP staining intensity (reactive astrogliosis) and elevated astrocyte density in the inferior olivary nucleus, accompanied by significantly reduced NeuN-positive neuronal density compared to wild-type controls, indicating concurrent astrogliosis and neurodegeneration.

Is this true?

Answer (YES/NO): NO